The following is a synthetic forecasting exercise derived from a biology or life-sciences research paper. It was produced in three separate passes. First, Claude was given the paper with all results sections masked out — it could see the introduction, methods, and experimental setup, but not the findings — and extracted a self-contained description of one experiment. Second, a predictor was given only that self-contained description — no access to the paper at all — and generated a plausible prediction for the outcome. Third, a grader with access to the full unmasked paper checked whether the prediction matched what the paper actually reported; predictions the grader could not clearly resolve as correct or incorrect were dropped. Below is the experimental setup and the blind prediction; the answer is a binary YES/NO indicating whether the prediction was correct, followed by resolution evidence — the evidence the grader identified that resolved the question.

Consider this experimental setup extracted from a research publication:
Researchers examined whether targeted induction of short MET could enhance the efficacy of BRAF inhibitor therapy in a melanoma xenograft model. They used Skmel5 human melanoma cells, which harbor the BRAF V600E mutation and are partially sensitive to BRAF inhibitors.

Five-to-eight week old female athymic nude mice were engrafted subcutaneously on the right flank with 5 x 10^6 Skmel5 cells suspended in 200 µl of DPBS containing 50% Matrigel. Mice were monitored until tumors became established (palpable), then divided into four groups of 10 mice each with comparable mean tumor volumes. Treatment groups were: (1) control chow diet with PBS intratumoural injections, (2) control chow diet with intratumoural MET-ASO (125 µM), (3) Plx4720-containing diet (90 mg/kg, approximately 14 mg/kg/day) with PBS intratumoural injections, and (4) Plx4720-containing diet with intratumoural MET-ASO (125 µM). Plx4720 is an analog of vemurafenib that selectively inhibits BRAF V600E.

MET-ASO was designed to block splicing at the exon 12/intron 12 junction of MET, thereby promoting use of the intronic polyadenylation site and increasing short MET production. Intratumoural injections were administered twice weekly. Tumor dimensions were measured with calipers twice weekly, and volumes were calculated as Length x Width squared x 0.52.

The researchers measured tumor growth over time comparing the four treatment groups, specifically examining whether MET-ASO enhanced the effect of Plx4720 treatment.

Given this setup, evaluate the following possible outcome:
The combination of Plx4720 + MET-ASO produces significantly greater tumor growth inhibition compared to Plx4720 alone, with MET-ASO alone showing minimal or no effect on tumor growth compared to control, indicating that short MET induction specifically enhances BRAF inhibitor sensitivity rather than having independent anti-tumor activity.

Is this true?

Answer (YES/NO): YES